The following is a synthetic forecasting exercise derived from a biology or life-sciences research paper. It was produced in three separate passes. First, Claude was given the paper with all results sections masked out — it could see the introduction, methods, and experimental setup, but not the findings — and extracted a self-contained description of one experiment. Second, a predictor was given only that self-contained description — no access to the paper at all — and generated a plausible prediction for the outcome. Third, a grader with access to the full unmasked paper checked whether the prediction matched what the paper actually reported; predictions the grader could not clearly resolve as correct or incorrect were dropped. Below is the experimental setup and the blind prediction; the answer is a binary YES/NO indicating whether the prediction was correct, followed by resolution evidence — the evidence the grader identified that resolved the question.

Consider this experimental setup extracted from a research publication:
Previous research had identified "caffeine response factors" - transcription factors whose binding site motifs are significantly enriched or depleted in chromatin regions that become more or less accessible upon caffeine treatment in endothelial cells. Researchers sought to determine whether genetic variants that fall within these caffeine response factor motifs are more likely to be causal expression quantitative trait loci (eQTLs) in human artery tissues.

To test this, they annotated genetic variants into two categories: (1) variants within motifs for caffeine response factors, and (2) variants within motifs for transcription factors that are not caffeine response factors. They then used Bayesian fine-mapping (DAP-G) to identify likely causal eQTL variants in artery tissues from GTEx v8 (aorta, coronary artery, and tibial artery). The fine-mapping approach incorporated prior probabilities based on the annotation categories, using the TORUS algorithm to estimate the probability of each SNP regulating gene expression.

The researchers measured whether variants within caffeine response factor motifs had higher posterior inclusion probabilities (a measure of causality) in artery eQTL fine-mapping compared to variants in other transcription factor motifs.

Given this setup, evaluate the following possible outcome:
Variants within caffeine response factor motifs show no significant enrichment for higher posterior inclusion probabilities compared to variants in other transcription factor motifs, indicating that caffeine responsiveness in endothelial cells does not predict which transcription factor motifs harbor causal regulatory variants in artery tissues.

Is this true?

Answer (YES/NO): NO